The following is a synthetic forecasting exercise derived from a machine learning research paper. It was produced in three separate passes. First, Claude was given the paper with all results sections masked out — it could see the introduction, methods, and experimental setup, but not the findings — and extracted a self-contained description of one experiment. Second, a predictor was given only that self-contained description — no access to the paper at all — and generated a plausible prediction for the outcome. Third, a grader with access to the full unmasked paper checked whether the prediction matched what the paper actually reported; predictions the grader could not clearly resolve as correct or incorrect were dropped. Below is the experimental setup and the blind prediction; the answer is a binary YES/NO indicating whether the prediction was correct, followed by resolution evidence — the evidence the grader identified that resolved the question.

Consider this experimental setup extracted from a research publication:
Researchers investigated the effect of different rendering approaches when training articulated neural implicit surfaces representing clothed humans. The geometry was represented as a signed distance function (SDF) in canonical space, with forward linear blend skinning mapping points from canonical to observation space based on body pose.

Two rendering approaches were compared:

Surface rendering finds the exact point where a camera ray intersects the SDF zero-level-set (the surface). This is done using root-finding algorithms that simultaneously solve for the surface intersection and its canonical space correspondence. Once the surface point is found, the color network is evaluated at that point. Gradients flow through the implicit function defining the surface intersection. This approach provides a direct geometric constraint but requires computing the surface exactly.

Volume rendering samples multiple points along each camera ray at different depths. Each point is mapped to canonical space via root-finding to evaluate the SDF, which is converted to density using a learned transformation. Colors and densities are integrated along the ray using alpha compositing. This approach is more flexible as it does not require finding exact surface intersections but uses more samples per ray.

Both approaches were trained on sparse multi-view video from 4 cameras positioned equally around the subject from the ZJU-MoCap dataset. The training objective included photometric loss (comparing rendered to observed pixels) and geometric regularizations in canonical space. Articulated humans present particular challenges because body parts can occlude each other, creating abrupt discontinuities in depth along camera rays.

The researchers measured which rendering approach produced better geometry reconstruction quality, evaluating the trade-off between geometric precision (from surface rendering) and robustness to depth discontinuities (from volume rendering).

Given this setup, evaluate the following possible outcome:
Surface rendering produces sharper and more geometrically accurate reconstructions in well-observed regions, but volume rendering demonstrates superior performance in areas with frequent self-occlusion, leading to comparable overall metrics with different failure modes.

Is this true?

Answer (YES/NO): NO